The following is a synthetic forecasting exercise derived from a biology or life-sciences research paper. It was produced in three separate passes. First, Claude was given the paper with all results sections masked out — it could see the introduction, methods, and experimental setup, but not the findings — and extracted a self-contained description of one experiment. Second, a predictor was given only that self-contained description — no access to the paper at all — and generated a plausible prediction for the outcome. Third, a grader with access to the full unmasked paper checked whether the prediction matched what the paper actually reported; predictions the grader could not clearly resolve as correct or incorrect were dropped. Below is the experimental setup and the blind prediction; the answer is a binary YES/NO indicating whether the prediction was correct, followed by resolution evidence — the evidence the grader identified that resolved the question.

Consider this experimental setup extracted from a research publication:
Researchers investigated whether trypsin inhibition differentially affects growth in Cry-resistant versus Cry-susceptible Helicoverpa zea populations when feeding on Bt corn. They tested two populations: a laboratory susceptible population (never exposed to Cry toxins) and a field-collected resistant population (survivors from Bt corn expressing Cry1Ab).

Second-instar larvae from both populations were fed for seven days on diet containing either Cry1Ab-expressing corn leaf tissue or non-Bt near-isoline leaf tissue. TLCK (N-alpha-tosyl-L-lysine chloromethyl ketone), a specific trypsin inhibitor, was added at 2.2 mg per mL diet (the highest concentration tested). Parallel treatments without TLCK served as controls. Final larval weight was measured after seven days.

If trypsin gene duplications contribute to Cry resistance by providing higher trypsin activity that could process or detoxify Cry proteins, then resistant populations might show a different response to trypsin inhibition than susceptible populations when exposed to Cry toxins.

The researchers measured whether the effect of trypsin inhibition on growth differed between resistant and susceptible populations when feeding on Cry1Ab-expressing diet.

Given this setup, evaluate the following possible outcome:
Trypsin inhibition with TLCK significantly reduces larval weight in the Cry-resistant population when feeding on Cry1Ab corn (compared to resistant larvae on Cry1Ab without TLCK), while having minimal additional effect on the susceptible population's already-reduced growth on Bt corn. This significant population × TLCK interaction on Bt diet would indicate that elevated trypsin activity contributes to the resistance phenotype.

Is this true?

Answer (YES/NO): NO